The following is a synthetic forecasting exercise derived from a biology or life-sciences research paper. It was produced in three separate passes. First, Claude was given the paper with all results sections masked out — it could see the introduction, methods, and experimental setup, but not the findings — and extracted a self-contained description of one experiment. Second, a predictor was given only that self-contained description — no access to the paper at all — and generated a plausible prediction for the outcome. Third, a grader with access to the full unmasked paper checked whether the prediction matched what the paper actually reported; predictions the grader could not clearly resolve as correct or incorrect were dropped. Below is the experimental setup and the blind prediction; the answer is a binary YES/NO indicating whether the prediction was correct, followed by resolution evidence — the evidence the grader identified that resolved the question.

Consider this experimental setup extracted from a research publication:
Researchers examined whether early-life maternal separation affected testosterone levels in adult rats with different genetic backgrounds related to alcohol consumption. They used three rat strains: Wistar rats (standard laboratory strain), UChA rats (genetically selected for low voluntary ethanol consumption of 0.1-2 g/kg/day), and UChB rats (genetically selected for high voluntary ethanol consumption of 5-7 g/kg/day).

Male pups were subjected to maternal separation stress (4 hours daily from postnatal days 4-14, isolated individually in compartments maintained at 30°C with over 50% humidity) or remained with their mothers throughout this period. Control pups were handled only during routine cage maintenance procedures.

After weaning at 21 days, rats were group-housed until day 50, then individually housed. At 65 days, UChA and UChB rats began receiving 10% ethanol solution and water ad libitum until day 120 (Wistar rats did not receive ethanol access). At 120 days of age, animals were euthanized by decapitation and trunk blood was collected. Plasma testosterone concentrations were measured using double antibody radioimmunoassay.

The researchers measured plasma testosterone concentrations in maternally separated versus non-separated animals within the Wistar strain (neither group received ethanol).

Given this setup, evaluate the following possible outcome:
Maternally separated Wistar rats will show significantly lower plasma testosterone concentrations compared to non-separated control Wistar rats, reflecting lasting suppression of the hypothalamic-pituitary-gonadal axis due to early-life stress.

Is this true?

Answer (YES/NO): YES